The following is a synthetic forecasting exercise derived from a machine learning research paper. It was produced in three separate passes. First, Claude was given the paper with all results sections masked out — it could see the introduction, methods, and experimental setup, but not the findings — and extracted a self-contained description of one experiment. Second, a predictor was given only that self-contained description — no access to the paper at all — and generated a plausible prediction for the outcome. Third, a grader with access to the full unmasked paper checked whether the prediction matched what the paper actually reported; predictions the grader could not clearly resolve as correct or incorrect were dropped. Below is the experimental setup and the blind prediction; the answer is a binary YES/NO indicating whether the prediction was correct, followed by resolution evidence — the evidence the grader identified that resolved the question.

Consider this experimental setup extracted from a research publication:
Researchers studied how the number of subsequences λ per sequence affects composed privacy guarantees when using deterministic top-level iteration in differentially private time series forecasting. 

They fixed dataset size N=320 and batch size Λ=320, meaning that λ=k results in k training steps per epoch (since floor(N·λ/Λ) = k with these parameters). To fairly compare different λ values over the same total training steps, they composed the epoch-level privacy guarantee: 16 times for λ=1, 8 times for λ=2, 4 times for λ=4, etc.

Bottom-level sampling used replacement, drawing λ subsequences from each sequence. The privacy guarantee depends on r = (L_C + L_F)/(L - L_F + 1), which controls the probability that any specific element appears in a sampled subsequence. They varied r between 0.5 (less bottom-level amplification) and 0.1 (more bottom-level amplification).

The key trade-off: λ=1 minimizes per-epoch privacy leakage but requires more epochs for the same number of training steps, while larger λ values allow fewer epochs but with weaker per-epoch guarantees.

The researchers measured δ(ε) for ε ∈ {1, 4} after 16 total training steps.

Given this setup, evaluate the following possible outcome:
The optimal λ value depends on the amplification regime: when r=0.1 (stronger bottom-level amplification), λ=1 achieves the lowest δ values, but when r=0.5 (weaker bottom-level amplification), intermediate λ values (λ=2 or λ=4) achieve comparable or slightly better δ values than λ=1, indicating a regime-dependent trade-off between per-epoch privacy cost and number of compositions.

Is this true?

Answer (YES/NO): NO